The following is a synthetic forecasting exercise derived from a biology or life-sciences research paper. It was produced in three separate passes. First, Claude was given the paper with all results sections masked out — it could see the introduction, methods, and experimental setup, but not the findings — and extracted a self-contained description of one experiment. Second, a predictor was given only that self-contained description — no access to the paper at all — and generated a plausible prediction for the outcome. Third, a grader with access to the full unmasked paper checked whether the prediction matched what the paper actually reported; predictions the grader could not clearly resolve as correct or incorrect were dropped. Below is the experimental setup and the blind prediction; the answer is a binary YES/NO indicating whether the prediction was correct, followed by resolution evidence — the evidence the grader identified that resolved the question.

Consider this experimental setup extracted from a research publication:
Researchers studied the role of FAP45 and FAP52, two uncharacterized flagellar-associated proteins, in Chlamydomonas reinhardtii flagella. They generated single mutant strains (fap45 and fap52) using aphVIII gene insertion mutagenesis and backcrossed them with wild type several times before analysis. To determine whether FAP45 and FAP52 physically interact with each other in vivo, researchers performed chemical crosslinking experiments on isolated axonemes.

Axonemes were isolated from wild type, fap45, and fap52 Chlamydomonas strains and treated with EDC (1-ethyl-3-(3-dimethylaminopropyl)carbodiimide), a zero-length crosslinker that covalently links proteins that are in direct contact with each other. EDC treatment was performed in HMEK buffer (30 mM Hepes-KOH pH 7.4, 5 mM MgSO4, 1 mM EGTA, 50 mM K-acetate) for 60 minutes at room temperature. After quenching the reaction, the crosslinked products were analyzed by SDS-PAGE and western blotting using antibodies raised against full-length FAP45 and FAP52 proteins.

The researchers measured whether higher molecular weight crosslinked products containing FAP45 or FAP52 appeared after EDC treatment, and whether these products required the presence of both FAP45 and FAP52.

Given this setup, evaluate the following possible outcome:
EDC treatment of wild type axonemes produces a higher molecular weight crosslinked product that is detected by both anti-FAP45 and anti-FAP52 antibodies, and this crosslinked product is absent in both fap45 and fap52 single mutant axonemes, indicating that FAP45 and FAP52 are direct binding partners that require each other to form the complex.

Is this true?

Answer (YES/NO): YES